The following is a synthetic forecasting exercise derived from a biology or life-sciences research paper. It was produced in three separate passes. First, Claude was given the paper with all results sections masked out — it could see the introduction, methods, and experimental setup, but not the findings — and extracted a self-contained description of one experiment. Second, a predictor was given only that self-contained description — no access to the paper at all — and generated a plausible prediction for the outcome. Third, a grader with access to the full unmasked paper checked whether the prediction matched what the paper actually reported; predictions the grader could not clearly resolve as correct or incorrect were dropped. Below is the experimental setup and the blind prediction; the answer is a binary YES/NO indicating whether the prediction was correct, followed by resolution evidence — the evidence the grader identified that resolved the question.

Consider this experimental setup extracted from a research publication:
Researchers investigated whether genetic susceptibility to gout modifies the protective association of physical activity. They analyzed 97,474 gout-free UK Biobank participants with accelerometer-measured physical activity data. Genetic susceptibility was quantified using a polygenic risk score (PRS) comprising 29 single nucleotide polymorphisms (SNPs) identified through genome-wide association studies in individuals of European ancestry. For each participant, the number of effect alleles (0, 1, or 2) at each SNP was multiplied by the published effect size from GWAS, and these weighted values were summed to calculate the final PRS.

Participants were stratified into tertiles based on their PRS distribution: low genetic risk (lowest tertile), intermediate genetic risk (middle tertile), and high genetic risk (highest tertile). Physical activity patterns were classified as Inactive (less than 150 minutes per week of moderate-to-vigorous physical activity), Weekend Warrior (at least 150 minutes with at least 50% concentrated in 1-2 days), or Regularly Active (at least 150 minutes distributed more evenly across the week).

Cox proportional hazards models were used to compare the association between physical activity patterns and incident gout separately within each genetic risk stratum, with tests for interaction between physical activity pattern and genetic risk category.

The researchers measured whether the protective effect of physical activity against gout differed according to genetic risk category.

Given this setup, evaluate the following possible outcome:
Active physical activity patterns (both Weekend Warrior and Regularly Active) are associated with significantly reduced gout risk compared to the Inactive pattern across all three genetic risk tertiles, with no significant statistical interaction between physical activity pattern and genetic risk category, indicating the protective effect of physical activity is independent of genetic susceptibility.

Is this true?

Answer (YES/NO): YES